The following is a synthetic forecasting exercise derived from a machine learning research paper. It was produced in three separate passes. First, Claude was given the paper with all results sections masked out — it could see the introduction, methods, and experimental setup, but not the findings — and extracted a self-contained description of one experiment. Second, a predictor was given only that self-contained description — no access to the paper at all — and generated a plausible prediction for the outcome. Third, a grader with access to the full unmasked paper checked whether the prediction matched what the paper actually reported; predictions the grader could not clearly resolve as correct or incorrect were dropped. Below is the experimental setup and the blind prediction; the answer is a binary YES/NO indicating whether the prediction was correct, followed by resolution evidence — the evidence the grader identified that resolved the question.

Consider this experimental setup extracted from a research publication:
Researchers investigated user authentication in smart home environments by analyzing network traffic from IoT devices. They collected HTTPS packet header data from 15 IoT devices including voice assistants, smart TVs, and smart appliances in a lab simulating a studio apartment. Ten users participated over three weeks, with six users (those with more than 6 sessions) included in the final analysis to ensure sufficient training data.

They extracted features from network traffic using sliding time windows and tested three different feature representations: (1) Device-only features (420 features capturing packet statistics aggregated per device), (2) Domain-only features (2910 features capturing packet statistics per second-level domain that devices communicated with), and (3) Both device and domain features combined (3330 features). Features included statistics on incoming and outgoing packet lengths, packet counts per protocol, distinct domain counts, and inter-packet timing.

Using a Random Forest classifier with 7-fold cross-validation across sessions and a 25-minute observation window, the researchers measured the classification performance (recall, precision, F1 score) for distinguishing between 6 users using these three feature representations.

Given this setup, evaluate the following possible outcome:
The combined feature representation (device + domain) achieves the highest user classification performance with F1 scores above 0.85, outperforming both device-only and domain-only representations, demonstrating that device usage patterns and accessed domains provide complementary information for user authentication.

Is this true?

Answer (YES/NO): NO